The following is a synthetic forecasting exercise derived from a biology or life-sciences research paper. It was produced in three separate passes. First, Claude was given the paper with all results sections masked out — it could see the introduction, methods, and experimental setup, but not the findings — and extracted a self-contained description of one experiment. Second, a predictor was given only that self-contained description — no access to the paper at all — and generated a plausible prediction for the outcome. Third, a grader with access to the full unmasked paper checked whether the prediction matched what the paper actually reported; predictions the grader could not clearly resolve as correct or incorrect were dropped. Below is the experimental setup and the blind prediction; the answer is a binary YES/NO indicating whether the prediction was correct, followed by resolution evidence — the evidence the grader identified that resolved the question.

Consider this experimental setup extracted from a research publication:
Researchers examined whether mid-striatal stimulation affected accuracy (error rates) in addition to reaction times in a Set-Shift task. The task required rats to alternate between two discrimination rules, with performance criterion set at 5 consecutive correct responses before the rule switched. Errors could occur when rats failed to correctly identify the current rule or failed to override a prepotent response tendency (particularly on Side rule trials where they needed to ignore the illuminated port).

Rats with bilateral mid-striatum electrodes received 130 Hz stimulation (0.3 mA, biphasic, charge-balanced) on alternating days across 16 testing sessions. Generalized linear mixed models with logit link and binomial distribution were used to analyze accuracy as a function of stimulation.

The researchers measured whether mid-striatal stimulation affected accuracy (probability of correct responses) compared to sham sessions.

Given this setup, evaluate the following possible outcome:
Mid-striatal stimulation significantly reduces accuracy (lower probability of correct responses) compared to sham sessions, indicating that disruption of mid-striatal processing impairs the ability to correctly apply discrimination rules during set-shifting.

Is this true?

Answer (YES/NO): NO